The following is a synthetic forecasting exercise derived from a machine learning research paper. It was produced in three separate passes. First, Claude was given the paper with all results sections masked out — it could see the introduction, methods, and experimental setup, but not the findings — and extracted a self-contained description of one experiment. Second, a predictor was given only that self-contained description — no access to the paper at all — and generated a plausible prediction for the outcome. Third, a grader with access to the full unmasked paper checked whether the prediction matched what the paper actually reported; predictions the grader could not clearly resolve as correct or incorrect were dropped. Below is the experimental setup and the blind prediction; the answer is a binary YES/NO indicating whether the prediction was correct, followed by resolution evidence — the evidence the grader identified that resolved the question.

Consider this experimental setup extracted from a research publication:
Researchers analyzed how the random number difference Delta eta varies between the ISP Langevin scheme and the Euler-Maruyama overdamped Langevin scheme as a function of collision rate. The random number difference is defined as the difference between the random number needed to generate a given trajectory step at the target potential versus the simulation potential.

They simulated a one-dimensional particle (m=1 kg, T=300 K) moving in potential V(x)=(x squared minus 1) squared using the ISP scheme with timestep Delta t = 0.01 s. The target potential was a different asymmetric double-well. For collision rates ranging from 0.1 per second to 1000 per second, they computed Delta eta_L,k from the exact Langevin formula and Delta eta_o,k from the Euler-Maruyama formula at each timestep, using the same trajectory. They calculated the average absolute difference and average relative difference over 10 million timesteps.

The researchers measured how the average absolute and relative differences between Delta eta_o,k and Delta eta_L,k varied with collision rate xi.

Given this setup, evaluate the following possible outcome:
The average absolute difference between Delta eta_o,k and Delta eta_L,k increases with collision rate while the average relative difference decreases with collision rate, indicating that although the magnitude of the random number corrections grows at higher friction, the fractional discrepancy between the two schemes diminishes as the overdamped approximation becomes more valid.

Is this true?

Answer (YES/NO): NO